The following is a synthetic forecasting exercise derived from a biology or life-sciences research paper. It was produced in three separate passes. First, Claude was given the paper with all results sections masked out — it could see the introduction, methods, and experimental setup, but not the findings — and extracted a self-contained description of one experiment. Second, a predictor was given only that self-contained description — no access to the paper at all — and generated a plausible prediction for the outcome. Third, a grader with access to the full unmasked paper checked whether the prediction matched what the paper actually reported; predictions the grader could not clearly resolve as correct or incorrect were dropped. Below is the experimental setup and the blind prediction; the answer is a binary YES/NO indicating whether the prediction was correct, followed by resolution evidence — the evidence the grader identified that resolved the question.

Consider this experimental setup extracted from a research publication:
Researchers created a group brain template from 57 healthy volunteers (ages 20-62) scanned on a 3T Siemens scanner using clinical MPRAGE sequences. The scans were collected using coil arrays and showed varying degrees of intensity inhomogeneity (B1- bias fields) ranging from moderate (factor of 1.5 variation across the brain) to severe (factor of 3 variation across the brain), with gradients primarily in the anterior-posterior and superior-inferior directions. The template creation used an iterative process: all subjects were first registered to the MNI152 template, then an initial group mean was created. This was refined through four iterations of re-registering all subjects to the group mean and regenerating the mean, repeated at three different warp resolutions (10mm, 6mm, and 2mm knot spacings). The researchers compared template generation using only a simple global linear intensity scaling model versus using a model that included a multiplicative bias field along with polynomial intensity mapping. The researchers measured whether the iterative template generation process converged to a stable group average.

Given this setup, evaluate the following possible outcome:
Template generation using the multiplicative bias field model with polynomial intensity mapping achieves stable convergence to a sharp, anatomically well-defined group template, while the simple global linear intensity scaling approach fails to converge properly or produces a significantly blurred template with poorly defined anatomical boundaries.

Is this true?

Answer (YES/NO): YES